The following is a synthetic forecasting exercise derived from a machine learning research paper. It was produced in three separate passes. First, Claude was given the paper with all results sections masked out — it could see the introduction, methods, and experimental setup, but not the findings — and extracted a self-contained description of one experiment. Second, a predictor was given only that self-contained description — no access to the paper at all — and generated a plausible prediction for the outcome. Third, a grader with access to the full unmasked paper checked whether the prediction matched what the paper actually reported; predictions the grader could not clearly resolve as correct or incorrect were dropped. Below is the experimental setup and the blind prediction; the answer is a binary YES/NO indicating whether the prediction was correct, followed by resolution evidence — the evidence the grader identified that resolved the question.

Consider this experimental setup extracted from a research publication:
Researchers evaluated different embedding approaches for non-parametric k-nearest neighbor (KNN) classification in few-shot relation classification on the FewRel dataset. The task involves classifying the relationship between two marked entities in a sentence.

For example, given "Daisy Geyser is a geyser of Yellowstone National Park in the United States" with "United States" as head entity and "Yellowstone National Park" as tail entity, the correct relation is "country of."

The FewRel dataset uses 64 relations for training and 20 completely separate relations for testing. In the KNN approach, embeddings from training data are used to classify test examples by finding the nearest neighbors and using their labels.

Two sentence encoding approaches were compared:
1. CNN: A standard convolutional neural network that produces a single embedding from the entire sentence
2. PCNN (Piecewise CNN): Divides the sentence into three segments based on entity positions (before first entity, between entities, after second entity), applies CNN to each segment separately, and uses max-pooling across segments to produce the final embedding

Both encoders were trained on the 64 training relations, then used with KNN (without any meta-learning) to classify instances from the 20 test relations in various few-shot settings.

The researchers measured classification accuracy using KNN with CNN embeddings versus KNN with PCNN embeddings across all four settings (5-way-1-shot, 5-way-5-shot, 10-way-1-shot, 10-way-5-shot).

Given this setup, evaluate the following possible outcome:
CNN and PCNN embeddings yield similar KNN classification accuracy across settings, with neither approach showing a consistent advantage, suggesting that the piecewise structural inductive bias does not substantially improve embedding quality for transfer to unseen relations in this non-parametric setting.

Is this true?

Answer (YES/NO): NO